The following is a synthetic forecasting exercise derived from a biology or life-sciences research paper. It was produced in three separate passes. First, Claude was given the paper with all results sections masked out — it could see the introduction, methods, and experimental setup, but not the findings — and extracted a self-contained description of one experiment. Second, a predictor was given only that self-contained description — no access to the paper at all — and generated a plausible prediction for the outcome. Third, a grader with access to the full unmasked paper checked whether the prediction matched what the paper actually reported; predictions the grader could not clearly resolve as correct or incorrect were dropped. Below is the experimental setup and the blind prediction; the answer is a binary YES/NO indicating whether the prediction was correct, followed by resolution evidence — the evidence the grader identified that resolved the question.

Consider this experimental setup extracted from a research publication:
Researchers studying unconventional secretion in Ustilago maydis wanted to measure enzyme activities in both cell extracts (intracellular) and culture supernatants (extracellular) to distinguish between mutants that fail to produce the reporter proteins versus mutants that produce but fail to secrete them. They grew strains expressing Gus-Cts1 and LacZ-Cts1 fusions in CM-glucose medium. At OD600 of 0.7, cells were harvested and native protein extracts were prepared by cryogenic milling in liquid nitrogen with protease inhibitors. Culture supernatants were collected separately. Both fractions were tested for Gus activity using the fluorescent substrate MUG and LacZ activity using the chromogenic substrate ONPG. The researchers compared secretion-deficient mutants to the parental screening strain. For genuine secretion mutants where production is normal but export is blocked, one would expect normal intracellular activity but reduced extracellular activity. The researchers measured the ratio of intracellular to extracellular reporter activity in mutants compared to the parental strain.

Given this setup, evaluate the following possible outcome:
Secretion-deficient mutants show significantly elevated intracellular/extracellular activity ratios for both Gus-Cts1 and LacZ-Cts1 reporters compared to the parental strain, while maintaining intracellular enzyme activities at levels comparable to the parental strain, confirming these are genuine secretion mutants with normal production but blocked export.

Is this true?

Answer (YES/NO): YES